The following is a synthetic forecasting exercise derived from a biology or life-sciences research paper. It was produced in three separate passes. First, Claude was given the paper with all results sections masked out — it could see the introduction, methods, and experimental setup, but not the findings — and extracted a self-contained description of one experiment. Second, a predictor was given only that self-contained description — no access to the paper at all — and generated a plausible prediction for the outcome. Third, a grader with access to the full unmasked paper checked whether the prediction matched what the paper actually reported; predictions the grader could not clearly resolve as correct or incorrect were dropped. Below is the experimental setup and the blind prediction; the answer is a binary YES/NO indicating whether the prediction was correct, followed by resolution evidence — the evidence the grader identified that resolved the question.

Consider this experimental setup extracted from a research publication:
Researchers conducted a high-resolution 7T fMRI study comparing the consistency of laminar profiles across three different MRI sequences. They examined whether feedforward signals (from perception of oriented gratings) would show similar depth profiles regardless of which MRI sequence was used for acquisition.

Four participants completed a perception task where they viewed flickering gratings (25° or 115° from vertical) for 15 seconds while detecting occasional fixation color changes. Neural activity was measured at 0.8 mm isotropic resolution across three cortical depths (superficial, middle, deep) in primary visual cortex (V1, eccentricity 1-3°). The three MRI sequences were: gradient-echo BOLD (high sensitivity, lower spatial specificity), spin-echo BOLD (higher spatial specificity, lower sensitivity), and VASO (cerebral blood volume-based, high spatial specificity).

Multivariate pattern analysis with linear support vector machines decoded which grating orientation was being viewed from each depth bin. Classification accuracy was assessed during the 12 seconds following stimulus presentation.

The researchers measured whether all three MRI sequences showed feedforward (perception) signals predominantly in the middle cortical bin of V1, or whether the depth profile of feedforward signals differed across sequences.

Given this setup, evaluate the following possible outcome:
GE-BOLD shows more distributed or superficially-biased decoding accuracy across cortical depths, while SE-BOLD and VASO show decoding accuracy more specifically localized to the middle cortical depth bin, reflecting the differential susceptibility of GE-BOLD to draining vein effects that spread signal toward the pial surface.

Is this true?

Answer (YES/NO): NO